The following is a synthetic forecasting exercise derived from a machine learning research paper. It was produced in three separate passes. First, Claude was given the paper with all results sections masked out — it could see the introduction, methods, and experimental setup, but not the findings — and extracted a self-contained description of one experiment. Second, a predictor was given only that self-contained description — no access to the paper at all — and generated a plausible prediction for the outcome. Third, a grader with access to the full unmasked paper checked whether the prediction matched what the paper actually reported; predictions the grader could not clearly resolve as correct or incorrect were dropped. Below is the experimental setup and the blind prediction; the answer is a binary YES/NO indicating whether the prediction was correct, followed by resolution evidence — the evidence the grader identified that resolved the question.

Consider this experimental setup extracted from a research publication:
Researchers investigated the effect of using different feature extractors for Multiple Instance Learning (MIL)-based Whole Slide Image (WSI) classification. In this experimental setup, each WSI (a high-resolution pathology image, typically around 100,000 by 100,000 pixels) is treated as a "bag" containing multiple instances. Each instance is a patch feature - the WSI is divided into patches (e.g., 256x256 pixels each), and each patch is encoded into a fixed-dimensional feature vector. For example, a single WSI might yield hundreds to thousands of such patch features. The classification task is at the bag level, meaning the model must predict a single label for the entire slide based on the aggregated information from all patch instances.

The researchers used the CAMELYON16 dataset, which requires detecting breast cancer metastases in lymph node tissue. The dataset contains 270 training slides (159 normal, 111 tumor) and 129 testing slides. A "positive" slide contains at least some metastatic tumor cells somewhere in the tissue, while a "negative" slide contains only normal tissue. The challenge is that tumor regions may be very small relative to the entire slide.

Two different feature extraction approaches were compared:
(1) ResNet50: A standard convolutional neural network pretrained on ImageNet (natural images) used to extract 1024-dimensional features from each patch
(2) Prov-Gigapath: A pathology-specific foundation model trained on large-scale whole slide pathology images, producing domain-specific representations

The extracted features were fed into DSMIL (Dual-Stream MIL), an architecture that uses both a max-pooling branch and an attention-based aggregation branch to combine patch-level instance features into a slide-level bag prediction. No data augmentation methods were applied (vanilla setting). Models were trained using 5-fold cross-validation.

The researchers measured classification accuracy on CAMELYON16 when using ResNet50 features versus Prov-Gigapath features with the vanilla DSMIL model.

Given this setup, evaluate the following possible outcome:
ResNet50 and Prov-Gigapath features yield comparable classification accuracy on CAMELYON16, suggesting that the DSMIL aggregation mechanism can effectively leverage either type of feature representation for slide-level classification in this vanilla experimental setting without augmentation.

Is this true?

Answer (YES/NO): NO